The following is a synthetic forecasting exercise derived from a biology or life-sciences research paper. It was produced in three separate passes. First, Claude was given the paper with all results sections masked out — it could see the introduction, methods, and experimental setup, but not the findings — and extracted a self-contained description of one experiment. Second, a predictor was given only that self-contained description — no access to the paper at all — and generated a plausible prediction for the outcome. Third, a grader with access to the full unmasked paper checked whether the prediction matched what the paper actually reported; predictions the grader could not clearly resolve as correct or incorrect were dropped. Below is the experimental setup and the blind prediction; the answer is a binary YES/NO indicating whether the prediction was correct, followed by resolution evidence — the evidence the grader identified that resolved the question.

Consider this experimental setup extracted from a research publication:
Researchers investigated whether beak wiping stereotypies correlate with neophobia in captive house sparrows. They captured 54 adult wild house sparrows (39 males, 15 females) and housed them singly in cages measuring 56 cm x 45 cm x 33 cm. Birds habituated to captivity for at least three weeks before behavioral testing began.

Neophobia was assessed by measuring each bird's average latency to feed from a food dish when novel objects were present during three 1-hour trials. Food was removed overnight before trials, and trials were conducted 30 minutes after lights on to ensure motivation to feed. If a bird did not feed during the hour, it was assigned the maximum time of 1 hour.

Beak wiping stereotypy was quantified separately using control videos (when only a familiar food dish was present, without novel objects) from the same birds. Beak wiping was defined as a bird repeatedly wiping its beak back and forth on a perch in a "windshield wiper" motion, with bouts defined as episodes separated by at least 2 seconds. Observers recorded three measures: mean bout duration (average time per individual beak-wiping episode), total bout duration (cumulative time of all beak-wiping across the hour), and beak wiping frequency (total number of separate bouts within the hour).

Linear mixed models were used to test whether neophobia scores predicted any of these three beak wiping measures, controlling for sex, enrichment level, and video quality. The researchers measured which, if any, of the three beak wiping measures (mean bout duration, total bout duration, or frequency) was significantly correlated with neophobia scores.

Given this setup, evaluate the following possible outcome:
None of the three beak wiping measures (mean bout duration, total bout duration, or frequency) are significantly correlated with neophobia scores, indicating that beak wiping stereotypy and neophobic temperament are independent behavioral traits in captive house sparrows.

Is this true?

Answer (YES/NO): NO